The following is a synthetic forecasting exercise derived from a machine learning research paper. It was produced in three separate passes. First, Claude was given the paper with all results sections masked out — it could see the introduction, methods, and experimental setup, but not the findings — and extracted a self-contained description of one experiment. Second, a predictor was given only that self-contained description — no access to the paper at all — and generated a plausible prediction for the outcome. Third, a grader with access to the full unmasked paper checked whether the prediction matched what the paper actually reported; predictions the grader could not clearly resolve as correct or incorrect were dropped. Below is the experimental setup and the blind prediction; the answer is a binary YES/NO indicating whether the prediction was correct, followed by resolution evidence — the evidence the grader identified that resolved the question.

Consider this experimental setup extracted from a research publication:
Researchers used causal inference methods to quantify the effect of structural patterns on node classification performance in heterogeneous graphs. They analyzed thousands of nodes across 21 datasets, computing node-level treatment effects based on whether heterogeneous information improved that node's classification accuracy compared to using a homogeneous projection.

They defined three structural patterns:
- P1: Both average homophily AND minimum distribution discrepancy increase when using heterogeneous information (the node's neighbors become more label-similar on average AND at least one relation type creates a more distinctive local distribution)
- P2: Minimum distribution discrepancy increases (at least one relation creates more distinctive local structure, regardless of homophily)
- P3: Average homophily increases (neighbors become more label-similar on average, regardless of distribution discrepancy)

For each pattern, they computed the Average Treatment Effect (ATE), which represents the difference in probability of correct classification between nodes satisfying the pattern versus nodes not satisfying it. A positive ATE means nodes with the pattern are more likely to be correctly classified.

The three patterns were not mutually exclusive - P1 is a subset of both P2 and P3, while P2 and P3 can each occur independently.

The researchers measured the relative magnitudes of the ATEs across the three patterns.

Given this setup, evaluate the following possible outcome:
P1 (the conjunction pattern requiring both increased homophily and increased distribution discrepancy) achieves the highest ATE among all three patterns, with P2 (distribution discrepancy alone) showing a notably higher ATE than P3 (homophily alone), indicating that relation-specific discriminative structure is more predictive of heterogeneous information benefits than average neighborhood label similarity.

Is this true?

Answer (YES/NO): YES